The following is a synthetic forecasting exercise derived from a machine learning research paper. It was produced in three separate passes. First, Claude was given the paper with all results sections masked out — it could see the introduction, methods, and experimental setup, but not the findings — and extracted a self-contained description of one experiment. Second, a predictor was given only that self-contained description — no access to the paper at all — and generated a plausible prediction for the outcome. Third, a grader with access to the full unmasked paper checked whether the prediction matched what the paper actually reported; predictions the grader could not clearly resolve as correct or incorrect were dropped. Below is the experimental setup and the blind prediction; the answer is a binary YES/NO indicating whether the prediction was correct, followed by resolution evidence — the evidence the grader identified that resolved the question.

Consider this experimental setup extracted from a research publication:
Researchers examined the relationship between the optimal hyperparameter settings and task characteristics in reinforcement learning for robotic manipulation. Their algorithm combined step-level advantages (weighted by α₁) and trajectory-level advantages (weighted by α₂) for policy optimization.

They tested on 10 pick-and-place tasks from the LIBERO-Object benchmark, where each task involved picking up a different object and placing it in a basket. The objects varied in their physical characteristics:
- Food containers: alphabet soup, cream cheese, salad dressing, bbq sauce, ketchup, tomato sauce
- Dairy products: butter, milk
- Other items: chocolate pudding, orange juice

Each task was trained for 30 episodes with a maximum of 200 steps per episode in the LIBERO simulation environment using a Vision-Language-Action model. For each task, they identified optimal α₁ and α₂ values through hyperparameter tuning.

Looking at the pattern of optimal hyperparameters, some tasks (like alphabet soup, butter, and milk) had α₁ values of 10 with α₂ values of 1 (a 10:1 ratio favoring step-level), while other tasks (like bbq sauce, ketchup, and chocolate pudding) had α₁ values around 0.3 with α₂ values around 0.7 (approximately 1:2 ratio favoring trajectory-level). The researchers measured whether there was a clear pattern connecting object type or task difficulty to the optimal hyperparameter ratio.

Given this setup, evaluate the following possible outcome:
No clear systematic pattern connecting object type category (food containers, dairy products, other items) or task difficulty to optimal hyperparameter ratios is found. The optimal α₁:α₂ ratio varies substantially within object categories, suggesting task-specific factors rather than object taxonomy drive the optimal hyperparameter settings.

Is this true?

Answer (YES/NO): YES